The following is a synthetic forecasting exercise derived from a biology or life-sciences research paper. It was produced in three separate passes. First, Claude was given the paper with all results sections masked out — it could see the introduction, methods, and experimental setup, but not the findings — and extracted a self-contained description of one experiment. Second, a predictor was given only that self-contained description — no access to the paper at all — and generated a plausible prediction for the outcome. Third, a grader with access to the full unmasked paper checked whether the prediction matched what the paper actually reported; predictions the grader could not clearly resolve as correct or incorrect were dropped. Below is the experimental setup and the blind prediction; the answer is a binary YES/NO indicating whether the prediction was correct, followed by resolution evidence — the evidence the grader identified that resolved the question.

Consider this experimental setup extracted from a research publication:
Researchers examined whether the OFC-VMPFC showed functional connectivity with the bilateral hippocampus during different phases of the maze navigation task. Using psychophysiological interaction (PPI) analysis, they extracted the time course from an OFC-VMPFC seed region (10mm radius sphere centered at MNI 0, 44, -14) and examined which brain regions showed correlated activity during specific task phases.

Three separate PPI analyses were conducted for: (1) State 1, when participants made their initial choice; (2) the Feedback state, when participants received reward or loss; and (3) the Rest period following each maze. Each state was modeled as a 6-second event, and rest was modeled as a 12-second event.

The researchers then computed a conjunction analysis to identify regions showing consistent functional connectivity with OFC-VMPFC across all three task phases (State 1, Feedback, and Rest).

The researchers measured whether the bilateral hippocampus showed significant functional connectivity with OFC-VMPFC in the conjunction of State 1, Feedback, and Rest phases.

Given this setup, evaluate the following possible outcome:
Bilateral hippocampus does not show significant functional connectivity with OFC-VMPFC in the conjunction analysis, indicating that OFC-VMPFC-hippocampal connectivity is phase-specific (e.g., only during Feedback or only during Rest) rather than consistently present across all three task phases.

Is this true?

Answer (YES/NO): NO